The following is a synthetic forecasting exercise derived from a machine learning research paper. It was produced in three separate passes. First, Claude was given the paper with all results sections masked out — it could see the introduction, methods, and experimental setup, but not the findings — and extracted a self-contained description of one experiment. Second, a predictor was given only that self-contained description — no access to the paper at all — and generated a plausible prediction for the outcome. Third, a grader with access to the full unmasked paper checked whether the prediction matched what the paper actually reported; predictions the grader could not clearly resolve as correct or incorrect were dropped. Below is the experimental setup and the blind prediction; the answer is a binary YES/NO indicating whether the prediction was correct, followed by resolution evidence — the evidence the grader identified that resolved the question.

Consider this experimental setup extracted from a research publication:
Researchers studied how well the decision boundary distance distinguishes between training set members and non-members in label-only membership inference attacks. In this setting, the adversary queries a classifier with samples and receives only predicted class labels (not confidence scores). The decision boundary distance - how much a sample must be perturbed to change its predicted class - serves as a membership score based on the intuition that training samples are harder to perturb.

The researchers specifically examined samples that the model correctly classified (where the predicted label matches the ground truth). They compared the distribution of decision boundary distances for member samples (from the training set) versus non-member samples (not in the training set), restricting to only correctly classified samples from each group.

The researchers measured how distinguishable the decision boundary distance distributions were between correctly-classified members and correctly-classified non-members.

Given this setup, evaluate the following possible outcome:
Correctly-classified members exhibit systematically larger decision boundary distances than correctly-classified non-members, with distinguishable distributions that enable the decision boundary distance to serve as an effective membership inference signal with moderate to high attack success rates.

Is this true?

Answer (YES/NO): NO